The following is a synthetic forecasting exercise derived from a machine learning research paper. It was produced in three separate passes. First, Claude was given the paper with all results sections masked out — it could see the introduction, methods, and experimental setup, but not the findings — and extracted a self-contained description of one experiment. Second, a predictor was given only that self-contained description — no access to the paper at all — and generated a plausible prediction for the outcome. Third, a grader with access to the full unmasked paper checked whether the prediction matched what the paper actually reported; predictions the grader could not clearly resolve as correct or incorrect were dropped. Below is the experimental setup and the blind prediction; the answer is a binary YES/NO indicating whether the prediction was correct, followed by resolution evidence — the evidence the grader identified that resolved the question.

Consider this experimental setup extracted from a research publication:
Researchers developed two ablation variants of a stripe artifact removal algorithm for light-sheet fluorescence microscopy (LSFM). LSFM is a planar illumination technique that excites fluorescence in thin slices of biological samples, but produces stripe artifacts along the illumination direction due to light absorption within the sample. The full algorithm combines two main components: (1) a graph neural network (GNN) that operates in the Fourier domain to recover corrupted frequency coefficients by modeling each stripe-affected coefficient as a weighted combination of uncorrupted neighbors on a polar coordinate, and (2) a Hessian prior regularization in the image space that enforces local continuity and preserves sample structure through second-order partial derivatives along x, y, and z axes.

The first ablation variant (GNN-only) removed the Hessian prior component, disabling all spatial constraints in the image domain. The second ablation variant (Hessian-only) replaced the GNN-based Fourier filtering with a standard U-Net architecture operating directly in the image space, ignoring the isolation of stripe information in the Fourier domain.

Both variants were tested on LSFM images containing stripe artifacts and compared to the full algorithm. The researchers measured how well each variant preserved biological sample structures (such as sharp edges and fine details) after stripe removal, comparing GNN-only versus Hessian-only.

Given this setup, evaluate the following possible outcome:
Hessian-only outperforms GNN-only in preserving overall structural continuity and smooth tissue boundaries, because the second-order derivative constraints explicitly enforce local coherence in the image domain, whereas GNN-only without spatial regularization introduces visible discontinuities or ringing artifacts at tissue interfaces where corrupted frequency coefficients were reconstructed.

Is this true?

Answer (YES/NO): NO